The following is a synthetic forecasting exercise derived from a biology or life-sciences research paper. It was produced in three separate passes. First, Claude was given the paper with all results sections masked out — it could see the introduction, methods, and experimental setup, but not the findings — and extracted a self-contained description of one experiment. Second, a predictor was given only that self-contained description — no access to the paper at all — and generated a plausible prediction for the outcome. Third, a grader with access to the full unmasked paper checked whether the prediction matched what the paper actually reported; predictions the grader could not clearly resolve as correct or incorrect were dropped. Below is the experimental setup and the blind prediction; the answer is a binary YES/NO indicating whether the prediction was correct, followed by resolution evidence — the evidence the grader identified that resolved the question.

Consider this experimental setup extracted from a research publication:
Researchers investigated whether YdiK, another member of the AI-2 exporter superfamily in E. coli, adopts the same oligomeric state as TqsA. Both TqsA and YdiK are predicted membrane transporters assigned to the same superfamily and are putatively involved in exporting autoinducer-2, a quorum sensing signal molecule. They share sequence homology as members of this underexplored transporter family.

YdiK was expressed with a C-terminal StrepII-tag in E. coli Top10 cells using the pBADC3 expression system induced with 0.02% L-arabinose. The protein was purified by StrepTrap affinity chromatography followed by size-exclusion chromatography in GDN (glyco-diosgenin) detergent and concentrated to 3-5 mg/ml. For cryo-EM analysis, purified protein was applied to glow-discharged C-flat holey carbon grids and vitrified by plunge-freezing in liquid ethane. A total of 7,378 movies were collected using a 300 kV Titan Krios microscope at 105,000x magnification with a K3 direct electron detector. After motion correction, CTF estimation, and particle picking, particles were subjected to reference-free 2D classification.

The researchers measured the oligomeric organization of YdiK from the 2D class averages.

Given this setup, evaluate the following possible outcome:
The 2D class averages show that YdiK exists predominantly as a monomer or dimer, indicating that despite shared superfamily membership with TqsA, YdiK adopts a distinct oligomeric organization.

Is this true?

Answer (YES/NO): NO